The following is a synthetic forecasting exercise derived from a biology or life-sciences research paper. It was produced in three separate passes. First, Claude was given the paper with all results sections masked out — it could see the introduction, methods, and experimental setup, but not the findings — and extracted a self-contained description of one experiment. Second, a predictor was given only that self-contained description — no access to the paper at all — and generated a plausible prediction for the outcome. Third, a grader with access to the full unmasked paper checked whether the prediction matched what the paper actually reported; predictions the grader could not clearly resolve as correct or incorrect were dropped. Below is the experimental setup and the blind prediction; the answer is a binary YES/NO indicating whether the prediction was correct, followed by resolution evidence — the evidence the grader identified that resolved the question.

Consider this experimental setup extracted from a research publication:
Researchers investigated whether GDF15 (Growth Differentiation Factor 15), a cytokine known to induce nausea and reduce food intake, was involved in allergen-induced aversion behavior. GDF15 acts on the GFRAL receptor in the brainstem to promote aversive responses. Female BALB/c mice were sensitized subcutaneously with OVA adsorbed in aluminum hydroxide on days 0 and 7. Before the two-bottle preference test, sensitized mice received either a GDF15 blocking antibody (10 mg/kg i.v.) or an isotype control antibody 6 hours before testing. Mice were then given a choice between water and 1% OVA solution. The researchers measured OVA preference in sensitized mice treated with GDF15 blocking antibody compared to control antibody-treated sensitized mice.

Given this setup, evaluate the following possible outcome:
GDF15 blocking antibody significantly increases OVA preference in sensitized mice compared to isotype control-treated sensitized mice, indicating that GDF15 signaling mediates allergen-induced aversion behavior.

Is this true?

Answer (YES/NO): YES